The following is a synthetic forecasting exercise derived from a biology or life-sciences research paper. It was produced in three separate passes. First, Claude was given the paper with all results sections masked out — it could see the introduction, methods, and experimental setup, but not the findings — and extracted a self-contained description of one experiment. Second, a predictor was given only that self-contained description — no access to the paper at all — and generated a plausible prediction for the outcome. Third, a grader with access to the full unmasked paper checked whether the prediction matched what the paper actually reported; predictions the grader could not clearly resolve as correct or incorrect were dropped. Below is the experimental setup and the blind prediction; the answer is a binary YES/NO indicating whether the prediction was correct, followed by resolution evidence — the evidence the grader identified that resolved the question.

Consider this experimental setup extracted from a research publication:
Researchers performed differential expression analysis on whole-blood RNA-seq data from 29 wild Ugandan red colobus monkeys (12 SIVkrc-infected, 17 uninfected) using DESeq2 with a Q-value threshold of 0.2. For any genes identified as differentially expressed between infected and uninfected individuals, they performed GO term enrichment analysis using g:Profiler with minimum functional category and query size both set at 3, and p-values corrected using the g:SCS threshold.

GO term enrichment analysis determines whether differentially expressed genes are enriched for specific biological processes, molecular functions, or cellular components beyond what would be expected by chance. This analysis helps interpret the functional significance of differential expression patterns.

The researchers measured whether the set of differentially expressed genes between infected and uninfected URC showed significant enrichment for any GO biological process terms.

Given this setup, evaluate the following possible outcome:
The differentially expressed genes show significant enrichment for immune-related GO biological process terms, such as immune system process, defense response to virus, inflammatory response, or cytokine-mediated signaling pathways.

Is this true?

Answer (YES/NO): NO